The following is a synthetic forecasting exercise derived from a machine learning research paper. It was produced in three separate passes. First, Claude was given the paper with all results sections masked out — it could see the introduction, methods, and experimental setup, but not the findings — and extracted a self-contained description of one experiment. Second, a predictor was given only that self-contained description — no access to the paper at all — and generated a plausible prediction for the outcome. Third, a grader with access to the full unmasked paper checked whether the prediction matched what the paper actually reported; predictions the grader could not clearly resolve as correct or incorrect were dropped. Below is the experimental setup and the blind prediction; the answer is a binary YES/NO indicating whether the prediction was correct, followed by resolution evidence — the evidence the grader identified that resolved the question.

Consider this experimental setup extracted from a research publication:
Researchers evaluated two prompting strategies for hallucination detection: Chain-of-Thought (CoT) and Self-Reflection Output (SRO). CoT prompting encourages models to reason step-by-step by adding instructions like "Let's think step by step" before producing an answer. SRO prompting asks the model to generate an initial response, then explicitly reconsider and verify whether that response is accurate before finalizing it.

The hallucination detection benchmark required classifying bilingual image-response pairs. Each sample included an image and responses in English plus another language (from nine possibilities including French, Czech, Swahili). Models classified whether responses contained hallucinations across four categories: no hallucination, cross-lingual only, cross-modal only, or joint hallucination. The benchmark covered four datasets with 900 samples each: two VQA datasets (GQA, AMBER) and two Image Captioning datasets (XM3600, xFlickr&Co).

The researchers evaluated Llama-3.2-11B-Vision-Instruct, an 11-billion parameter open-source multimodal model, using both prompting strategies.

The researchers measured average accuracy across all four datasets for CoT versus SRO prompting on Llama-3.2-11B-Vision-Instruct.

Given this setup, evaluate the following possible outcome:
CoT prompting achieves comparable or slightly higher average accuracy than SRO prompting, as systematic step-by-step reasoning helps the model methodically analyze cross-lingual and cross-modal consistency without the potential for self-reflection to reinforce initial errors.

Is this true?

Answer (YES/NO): YES